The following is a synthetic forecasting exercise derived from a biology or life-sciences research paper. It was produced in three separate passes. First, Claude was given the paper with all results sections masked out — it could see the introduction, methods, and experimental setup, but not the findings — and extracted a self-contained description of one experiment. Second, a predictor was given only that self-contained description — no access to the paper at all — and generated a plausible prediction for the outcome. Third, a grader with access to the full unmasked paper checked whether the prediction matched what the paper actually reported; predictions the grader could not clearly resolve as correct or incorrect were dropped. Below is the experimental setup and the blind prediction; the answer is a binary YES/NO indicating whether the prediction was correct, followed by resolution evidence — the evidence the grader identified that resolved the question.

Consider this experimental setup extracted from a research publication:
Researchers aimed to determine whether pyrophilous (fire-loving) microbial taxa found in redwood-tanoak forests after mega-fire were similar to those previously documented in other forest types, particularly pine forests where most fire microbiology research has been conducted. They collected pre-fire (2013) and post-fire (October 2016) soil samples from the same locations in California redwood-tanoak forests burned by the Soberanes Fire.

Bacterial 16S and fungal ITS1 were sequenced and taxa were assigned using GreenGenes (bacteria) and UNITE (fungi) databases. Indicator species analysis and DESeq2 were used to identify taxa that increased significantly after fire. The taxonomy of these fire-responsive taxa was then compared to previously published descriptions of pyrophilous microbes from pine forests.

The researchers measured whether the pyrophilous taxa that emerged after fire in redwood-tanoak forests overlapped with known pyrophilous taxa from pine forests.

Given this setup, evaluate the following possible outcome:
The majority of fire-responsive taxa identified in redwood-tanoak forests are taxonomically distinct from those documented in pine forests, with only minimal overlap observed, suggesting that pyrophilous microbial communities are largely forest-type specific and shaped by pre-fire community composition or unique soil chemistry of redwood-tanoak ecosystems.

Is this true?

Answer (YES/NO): NO